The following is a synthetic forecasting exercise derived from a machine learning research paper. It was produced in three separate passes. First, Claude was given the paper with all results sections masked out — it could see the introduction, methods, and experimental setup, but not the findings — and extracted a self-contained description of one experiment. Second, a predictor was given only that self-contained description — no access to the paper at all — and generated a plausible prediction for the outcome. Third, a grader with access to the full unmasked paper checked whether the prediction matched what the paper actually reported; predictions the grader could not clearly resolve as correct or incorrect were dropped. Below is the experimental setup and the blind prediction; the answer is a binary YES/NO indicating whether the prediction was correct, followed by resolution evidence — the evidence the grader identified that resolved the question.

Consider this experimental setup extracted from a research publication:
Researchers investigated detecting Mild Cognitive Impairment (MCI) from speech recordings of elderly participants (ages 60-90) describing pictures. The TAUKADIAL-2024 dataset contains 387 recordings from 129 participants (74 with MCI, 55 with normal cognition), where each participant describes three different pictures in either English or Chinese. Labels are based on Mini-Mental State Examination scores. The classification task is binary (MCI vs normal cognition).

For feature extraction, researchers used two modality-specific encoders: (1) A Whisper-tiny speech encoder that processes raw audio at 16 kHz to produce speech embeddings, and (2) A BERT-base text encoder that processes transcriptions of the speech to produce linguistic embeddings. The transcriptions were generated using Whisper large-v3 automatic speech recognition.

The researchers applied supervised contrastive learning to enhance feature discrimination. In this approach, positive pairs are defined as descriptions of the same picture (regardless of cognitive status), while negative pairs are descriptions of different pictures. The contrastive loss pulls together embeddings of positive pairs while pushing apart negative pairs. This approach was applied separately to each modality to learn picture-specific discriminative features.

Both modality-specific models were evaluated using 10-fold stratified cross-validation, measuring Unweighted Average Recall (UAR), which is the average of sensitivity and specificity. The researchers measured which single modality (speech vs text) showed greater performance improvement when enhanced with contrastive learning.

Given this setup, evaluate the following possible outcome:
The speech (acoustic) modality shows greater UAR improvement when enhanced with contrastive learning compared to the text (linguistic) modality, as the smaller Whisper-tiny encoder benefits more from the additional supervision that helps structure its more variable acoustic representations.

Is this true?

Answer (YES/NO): NO